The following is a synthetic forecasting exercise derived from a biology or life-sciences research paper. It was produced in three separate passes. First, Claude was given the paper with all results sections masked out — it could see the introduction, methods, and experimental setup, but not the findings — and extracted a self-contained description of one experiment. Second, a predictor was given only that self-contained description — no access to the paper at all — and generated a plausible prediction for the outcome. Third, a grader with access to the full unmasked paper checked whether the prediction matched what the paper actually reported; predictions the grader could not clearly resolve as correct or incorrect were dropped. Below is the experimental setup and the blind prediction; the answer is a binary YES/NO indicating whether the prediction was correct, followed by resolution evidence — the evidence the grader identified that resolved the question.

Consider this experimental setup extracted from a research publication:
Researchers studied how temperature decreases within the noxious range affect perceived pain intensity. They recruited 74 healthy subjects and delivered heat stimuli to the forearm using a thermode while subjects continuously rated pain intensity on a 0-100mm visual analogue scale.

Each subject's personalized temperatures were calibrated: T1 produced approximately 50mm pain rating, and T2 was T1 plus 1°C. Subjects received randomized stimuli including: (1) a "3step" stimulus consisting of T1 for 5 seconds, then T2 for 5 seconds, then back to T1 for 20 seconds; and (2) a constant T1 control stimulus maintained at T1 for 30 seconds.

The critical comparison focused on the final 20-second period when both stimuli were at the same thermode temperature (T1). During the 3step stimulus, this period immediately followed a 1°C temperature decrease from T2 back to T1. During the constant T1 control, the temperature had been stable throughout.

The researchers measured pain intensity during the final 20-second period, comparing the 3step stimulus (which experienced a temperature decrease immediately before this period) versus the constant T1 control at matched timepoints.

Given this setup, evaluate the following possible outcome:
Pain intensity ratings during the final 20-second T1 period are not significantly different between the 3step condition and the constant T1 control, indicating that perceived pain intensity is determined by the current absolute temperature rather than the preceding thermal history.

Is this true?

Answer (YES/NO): NO